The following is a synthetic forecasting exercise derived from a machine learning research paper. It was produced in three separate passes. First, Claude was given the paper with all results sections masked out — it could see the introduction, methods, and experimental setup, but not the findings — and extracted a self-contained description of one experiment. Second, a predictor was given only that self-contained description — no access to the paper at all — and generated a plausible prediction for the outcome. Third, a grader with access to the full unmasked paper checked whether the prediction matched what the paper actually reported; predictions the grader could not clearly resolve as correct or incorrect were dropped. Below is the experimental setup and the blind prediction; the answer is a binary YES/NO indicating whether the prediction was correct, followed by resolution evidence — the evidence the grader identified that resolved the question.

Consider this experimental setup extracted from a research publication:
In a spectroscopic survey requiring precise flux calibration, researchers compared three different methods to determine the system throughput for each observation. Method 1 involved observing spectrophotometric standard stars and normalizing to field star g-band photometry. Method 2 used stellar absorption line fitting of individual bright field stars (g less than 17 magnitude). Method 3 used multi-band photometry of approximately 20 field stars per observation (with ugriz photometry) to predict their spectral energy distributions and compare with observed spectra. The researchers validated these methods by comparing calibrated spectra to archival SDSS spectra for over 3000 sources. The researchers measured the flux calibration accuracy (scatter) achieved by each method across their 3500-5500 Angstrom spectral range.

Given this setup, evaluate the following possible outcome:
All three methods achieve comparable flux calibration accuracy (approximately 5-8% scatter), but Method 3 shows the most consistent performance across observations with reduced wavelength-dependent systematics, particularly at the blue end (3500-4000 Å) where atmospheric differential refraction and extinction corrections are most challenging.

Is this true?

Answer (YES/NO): NO